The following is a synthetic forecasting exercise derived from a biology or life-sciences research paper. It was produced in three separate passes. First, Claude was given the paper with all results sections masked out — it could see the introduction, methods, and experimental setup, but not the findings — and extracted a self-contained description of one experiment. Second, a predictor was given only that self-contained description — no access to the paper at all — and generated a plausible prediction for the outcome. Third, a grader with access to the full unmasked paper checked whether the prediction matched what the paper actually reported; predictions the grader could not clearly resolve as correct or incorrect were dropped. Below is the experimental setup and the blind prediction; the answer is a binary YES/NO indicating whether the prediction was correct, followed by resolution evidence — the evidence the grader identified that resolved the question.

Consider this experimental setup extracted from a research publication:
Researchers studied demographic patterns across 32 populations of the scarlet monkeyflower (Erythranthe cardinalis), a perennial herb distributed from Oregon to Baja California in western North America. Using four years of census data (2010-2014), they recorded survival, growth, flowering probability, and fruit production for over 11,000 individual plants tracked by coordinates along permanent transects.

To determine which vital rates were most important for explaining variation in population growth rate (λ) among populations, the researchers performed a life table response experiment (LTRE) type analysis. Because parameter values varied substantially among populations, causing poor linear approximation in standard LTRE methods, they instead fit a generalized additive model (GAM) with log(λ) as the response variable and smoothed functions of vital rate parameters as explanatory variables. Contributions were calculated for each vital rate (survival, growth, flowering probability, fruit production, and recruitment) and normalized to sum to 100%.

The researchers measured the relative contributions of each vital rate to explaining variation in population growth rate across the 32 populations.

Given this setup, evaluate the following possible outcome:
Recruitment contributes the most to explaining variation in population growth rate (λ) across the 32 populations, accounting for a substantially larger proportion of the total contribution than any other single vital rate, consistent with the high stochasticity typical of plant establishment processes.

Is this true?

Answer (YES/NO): NO